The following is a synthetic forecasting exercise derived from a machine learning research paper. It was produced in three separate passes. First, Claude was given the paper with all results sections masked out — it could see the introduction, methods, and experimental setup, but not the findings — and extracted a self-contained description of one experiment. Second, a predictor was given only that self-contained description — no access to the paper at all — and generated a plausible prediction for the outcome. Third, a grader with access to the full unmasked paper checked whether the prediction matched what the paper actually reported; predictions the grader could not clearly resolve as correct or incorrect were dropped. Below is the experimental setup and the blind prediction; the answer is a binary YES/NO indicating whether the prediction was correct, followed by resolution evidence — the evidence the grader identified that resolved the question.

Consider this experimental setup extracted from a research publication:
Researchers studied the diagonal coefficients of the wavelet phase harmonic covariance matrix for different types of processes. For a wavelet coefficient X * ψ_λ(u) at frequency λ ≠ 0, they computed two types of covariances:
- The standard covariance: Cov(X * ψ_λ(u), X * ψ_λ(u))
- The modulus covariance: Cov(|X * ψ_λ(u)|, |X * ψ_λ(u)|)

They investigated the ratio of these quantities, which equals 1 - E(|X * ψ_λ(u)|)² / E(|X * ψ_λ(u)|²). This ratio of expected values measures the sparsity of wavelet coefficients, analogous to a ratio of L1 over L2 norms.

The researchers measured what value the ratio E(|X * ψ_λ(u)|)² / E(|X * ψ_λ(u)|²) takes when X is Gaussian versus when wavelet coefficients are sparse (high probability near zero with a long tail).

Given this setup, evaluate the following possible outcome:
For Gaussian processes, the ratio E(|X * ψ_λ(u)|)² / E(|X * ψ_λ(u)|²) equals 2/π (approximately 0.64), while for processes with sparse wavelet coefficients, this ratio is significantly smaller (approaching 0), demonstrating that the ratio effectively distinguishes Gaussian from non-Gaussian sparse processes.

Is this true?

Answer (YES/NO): NO